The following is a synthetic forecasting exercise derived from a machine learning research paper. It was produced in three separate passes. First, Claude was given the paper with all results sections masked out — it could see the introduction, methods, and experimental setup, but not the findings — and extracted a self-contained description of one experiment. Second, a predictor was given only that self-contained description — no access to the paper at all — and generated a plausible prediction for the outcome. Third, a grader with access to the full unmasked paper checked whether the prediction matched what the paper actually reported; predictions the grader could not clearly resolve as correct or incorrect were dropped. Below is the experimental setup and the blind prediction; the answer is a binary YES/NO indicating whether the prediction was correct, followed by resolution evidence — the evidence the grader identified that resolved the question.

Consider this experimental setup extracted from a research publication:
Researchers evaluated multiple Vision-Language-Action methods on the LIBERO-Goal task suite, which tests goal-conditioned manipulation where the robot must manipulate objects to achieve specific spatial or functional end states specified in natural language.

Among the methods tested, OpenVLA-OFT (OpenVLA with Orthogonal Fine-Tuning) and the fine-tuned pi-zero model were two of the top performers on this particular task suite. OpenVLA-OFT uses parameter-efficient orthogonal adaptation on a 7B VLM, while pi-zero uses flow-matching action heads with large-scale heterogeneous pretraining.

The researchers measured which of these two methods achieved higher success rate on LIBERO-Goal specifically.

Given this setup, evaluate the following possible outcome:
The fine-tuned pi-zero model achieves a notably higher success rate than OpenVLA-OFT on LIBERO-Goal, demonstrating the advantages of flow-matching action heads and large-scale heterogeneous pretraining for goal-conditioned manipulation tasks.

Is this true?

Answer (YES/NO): NO